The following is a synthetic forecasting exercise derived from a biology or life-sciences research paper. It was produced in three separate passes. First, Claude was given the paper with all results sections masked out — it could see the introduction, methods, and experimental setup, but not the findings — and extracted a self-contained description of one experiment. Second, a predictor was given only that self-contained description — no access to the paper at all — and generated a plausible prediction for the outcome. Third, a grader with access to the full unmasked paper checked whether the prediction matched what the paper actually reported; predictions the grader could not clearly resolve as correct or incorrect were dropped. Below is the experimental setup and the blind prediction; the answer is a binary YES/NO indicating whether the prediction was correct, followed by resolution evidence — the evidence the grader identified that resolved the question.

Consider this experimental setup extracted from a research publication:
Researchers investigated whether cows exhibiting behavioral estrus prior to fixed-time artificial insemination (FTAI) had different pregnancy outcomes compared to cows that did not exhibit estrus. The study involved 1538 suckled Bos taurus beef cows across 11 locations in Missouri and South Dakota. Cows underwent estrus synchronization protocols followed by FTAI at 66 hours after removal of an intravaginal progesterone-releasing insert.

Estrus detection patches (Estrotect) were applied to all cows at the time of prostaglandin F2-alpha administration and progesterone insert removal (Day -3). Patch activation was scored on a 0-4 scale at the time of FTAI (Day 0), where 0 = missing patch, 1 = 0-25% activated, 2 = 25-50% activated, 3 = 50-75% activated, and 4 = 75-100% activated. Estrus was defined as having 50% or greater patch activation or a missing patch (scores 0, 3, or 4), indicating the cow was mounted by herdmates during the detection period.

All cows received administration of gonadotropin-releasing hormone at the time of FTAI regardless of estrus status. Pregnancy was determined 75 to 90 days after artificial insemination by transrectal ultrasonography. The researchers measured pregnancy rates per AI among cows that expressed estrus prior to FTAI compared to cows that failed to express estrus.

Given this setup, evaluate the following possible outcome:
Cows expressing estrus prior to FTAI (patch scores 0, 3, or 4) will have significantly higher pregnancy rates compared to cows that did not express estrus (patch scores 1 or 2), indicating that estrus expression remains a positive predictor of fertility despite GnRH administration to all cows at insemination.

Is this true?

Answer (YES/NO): YES